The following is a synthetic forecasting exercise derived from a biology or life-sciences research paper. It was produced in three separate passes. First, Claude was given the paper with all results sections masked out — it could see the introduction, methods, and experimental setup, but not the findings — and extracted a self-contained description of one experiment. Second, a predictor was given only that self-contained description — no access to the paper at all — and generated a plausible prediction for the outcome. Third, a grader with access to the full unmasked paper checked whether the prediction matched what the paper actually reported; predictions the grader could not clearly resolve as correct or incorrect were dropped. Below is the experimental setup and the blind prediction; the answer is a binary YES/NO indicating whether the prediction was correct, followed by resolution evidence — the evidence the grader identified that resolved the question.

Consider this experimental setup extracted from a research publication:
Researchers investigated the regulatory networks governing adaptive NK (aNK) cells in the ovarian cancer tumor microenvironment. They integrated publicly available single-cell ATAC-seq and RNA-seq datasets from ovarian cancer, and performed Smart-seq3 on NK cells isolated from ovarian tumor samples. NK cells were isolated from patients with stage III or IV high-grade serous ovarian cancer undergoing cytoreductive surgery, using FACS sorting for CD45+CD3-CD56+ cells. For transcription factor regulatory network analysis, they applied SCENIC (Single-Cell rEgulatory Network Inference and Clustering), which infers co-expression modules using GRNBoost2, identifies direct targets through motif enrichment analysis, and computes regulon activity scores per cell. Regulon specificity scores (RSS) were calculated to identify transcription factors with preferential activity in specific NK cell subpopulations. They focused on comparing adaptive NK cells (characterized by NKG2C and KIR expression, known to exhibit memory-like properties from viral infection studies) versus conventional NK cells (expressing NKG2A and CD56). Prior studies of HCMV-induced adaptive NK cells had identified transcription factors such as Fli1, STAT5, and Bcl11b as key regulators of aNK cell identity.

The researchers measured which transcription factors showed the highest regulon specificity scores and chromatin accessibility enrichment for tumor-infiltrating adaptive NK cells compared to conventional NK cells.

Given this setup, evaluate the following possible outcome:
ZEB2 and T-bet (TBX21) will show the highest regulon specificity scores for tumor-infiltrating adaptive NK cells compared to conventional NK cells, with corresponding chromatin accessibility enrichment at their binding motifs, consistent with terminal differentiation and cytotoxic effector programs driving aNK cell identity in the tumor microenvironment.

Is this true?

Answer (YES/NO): NO